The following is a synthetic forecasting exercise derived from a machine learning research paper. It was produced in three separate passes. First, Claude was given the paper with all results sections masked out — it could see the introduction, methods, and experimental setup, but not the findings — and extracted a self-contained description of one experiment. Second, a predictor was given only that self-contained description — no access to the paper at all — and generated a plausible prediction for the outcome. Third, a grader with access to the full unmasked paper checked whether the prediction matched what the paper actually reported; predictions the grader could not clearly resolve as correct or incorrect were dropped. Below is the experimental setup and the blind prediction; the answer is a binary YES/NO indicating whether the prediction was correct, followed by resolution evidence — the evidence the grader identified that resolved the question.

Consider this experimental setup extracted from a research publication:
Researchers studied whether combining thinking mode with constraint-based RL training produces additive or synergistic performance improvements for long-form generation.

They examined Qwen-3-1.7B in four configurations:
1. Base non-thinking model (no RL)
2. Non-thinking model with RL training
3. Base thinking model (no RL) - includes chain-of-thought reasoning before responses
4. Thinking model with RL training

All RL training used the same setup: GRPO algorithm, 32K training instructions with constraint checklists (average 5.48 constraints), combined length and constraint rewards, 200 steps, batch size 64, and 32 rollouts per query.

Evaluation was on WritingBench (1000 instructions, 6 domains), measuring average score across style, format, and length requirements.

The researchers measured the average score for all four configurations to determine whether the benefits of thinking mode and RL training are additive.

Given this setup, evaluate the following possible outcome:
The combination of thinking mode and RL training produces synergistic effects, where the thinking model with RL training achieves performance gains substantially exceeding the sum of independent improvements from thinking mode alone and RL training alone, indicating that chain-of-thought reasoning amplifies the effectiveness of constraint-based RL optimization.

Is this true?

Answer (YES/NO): NO